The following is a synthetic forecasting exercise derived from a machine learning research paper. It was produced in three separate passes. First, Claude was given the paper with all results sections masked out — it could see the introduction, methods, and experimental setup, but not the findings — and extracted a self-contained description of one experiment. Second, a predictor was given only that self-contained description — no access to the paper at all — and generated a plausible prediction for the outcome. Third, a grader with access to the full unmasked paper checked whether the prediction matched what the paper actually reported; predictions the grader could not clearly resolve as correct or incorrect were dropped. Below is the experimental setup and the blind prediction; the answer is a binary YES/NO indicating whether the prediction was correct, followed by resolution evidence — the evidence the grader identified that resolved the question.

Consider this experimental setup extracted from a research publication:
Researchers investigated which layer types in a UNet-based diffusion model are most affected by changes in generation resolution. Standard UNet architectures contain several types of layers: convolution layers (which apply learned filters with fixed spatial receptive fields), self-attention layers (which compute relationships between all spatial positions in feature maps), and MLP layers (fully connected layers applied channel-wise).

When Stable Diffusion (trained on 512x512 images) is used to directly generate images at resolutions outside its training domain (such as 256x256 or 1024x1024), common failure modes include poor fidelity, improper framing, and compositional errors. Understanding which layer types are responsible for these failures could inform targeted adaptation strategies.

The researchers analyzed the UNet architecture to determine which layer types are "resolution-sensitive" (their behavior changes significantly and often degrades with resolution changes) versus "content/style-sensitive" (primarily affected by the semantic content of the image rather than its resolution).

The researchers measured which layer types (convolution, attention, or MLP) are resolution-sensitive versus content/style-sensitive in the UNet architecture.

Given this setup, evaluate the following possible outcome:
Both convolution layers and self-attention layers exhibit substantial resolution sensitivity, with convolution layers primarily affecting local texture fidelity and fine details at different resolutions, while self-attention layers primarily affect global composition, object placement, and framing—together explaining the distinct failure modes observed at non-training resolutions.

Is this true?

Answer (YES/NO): NO